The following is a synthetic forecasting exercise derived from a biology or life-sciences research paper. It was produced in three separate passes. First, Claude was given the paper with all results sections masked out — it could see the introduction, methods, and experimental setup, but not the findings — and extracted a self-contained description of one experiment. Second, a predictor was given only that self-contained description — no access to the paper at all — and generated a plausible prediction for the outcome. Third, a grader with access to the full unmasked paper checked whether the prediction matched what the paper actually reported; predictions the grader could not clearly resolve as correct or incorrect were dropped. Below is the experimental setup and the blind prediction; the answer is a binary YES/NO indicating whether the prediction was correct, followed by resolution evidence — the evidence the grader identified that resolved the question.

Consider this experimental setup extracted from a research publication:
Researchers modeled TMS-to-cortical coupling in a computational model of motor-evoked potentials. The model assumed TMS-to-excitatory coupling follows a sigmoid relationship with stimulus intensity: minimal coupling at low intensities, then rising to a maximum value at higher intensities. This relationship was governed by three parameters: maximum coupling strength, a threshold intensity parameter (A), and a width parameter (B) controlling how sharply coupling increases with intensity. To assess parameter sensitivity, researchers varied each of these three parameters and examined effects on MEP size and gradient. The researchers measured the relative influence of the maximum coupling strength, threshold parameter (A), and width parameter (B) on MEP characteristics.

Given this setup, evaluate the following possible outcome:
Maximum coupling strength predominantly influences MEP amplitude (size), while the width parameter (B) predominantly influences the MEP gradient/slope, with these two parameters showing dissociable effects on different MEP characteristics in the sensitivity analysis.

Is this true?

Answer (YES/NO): NO